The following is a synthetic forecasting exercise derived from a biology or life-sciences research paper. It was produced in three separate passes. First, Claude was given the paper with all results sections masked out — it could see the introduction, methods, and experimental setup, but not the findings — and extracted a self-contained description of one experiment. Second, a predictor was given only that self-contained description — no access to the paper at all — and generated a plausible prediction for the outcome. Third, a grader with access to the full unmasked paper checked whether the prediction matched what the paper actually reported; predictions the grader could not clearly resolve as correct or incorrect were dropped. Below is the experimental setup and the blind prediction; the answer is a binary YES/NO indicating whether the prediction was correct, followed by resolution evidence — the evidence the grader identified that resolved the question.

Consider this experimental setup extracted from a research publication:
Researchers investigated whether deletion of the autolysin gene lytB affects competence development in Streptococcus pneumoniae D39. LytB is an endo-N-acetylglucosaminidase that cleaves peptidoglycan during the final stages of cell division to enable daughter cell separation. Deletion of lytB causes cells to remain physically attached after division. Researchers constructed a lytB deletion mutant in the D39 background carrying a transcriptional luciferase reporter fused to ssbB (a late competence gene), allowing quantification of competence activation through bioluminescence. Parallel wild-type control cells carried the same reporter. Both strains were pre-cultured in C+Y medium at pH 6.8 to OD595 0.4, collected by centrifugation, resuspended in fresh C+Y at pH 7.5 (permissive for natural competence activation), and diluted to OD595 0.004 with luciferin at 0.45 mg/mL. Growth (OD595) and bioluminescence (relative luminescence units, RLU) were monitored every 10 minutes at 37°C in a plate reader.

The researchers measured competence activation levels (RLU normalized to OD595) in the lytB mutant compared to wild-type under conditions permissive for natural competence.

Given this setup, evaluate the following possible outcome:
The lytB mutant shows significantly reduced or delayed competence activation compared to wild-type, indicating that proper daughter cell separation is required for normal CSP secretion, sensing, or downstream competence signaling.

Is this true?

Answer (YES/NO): NO